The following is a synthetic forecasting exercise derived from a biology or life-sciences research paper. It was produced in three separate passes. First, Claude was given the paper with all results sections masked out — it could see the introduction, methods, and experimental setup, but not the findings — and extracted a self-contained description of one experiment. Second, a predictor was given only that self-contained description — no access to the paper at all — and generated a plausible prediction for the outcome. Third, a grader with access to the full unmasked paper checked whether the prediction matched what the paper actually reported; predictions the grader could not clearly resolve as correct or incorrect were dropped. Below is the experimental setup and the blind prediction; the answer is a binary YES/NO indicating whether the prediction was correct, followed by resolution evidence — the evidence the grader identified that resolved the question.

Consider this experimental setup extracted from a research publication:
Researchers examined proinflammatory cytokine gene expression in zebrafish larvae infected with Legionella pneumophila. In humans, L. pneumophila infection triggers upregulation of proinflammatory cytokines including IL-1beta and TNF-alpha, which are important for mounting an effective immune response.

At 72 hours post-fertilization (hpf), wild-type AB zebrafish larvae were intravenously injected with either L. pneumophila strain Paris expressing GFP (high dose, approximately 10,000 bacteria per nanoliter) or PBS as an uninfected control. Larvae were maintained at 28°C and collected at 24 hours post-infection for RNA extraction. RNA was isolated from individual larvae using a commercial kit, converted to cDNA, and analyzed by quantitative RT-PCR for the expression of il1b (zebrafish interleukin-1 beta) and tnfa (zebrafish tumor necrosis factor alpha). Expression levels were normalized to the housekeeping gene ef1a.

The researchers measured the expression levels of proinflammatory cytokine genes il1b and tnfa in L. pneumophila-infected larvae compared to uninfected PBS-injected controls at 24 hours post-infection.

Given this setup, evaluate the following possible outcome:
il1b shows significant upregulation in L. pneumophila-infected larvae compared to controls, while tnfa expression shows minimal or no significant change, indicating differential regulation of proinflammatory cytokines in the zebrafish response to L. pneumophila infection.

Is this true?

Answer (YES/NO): NO